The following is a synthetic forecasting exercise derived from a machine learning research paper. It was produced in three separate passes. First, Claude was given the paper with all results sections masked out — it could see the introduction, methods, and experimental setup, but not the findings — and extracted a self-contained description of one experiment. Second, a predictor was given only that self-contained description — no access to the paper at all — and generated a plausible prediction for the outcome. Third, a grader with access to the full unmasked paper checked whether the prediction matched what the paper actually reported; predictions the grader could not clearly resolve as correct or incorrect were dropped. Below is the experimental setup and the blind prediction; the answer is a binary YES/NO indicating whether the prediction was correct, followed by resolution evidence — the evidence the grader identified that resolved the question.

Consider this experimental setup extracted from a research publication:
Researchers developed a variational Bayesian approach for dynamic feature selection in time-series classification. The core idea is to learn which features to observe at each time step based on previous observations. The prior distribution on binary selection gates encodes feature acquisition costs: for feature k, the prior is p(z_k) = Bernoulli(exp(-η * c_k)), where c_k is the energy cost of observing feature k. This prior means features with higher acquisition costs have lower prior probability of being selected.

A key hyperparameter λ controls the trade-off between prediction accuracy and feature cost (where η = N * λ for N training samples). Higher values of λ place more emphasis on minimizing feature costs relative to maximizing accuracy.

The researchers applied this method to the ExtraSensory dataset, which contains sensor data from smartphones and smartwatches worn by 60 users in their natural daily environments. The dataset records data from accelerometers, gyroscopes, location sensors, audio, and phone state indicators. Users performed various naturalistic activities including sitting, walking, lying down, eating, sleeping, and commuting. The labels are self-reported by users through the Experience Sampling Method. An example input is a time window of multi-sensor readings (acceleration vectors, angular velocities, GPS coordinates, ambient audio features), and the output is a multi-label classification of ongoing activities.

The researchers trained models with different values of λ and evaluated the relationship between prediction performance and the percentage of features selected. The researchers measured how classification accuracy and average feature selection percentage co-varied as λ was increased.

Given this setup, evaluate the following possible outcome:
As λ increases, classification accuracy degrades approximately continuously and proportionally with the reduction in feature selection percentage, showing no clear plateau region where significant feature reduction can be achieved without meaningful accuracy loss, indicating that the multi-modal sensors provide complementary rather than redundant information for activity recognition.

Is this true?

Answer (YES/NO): NO